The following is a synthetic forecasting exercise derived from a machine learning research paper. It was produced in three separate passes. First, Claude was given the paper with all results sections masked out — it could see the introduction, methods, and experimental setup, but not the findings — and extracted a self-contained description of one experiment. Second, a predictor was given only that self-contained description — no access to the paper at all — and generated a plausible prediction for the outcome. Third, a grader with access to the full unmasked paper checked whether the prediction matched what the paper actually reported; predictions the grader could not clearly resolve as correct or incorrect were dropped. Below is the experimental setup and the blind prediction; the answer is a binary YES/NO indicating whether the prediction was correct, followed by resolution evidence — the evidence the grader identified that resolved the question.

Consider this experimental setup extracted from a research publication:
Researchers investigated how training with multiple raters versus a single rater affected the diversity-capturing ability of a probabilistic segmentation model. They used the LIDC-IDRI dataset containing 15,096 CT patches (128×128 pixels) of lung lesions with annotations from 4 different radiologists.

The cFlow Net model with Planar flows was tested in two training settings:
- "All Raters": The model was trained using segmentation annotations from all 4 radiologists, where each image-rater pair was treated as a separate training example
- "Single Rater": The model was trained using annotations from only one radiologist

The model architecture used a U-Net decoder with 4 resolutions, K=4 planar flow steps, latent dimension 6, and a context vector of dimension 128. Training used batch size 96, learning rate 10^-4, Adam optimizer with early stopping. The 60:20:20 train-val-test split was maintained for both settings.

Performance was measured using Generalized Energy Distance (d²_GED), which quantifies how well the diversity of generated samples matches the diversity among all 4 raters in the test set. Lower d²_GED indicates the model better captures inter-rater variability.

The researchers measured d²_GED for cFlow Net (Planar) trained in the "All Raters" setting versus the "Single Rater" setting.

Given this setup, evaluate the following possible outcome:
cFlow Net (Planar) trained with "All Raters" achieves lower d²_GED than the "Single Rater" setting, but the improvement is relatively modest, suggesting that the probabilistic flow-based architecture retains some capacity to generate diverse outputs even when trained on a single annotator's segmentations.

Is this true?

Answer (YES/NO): YES